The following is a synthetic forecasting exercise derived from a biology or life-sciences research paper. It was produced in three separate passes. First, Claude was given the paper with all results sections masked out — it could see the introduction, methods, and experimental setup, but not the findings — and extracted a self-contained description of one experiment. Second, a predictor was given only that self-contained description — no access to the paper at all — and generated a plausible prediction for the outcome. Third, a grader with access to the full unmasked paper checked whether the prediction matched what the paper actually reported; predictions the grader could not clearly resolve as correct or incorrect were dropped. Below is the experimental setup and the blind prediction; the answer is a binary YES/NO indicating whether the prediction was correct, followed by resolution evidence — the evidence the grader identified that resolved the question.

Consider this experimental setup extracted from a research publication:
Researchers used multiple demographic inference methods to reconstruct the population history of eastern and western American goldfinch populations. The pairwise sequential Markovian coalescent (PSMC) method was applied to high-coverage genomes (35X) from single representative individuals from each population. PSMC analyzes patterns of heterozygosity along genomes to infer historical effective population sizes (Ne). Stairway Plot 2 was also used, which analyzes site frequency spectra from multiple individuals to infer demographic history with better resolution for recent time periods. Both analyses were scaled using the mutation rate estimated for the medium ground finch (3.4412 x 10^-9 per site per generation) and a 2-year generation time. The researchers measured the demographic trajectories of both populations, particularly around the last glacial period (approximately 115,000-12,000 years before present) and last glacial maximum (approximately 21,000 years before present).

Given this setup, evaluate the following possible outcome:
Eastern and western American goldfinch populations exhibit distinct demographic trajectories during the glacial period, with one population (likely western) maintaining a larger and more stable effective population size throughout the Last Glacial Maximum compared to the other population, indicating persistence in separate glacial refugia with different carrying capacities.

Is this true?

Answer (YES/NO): NO